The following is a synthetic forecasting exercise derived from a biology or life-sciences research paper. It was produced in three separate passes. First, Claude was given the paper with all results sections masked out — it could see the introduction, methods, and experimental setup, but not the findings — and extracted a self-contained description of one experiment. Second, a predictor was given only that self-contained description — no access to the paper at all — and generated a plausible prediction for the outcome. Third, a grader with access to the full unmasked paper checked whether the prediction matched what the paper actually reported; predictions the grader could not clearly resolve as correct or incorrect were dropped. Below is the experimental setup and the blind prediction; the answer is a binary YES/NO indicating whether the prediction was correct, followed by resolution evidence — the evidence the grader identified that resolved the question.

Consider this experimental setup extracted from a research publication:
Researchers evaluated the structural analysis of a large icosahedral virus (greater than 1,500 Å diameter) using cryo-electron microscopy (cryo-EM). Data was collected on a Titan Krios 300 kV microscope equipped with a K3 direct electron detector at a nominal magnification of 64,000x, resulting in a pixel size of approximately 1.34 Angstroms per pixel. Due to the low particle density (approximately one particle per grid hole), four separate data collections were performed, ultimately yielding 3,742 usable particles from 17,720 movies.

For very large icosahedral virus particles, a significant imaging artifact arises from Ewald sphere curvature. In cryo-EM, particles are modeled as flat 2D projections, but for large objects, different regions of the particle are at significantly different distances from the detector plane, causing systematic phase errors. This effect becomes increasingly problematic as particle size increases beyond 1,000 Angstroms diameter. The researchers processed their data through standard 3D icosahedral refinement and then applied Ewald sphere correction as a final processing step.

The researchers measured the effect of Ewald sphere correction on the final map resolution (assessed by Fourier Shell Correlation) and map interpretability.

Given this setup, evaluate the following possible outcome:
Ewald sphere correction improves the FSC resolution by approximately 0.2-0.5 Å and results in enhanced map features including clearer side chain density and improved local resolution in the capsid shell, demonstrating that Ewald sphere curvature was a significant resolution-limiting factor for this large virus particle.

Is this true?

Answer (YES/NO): NO